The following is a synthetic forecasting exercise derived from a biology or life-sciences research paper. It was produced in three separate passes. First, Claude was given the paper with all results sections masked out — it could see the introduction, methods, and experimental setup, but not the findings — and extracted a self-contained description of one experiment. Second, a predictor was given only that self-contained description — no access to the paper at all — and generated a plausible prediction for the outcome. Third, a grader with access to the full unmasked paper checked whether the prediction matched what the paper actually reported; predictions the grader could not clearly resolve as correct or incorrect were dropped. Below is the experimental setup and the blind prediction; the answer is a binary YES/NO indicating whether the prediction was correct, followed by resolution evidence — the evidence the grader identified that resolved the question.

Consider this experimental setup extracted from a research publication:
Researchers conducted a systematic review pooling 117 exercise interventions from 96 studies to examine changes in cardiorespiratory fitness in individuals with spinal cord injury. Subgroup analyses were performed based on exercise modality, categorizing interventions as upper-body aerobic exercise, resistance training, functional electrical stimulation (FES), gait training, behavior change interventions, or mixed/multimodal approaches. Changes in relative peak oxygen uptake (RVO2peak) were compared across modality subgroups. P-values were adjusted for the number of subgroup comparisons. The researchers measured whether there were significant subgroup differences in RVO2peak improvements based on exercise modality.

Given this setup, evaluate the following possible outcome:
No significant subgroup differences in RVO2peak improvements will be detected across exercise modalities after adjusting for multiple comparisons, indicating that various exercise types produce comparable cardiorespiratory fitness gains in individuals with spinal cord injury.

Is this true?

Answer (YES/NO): NO